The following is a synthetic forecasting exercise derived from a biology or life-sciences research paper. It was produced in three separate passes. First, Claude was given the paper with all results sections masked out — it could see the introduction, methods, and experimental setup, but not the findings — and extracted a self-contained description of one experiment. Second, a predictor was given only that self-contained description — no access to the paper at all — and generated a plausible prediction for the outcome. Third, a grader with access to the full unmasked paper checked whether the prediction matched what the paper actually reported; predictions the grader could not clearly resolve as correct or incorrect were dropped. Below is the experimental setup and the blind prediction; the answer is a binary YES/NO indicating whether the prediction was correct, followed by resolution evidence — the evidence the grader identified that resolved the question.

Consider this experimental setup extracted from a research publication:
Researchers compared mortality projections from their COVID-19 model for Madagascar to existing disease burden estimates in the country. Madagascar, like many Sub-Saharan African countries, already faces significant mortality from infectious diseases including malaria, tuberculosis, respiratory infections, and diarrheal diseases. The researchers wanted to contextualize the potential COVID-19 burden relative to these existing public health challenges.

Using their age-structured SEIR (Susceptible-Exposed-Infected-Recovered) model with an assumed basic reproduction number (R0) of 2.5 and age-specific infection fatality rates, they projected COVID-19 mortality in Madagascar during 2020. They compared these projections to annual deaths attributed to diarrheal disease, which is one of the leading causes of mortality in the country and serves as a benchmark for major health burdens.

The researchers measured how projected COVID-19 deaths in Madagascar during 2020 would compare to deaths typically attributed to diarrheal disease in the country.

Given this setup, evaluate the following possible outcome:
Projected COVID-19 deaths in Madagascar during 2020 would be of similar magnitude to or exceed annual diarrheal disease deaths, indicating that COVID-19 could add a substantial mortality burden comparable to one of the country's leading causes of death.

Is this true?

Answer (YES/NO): YES